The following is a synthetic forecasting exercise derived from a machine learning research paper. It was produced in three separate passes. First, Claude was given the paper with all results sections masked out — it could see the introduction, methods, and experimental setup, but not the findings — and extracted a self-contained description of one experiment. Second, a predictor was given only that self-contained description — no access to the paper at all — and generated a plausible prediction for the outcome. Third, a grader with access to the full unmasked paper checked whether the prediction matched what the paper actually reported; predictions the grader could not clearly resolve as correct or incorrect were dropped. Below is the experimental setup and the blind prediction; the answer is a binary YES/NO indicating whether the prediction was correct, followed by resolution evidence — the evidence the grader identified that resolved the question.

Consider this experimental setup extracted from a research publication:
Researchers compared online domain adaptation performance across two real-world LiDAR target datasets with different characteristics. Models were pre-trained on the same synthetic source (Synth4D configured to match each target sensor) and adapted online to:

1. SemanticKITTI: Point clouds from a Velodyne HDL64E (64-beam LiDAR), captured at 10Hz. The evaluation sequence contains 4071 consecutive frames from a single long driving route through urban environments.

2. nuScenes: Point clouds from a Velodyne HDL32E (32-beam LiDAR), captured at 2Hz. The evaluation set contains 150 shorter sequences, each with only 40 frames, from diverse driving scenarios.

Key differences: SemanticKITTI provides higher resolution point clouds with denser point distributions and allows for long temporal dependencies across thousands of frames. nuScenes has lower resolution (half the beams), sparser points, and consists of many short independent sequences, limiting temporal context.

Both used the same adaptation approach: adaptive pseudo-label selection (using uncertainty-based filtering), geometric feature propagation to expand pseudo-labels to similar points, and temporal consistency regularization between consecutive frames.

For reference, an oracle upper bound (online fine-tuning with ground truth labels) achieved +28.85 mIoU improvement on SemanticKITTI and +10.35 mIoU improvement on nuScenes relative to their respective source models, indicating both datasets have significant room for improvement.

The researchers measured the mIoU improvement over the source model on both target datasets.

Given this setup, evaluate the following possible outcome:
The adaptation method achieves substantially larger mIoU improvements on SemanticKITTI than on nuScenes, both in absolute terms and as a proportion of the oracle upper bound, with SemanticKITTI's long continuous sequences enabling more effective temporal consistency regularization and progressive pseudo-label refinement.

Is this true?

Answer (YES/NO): YES